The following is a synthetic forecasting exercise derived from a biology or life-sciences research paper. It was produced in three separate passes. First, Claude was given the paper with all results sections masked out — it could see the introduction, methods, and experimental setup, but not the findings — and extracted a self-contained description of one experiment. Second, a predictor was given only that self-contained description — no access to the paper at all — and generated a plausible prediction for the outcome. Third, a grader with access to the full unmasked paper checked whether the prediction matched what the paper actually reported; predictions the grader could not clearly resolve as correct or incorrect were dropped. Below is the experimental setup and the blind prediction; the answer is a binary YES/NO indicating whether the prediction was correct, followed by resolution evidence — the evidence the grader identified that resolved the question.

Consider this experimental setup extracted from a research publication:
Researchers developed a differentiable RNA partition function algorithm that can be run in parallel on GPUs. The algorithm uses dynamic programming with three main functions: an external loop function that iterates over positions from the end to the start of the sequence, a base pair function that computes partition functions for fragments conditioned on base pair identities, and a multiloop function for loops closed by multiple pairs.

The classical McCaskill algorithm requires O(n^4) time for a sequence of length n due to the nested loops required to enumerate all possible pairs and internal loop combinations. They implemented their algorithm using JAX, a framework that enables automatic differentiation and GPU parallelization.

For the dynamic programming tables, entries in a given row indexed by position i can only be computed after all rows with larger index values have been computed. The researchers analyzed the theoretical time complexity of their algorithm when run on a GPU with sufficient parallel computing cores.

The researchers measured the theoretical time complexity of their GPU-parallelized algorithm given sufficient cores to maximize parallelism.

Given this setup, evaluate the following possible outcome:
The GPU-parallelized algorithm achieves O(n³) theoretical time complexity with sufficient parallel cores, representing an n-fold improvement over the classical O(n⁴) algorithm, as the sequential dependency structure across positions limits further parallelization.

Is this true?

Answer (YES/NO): NO